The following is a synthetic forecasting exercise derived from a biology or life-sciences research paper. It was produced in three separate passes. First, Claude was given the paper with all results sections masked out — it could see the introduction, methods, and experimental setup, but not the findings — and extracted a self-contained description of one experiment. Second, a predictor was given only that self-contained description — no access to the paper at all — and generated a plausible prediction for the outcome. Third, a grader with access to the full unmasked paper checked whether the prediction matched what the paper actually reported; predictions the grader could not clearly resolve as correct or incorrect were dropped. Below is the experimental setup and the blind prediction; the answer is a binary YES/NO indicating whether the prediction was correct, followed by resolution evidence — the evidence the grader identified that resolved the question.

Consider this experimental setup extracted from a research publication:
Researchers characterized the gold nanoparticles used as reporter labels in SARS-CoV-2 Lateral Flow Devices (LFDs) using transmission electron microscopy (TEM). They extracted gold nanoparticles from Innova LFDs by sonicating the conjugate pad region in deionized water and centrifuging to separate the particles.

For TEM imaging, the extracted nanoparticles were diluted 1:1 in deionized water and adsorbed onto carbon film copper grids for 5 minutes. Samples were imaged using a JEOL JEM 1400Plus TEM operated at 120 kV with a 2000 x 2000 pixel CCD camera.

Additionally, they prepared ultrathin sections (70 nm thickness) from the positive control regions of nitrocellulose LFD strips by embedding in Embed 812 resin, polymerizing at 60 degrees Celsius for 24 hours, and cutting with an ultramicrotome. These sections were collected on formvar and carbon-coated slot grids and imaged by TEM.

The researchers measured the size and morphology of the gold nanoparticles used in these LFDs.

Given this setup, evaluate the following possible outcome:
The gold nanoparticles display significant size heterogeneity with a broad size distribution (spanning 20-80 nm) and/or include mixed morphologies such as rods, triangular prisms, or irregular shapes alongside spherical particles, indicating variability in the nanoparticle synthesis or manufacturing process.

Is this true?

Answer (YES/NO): NO